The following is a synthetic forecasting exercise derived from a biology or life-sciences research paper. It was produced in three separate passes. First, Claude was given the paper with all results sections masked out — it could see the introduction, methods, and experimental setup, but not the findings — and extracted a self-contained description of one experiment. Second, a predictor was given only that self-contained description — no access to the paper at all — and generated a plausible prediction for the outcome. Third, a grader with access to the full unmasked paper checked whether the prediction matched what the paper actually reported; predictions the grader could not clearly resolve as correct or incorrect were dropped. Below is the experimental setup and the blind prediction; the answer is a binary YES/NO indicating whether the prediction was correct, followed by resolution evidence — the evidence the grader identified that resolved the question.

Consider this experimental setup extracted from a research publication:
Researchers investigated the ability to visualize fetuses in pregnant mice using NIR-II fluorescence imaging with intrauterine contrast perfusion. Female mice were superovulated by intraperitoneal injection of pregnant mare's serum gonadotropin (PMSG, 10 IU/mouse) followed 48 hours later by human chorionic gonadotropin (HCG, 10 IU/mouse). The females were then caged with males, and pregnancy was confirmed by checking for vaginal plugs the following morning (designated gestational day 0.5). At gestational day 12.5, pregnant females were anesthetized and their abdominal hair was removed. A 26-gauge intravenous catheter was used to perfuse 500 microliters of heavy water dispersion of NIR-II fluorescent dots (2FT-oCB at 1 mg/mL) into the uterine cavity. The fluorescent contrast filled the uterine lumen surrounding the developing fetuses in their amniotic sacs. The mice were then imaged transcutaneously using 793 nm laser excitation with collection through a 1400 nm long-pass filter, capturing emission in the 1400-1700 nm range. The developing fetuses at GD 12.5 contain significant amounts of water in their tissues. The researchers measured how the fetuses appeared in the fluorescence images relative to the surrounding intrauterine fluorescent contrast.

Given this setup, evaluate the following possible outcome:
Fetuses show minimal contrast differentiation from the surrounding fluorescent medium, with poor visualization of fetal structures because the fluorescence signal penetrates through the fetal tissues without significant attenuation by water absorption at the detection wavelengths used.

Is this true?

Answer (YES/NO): NO